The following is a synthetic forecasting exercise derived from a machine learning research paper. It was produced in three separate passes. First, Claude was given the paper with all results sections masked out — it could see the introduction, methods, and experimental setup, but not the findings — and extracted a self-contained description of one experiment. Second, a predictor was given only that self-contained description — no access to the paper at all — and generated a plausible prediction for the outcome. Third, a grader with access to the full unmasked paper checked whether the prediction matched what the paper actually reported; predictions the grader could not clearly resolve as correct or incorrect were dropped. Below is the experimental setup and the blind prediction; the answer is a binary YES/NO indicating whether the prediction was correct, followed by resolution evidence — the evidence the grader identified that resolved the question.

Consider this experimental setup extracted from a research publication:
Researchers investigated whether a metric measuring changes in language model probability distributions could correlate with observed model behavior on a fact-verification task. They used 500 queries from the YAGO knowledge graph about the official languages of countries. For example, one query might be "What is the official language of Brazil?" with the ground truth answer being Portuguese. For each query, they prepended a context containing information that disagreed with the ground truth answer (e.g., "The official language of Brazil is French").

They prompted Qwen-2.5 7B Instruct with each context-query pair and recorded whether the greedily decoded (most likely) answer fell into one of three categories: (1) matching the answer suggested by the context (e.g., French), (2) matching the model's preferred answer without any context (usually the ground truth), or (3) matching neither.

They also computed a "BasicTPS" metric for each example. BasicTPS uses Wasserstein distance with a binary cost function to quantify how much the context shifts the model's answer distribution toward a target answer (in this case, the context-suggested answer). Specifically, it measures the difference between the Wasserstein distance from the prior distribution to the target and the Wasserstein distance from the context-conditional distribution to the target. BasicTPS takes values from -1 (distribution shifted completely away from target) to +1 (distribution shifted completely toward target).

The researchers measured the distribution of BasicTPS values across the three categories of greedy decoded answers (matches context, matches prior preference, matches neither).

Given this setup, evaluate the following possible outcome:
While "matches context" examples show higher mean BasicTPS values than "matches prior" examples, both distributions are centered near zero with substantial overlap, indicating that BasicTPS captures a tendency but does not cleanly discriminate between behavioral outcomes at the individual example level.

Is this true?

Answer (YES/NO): NO